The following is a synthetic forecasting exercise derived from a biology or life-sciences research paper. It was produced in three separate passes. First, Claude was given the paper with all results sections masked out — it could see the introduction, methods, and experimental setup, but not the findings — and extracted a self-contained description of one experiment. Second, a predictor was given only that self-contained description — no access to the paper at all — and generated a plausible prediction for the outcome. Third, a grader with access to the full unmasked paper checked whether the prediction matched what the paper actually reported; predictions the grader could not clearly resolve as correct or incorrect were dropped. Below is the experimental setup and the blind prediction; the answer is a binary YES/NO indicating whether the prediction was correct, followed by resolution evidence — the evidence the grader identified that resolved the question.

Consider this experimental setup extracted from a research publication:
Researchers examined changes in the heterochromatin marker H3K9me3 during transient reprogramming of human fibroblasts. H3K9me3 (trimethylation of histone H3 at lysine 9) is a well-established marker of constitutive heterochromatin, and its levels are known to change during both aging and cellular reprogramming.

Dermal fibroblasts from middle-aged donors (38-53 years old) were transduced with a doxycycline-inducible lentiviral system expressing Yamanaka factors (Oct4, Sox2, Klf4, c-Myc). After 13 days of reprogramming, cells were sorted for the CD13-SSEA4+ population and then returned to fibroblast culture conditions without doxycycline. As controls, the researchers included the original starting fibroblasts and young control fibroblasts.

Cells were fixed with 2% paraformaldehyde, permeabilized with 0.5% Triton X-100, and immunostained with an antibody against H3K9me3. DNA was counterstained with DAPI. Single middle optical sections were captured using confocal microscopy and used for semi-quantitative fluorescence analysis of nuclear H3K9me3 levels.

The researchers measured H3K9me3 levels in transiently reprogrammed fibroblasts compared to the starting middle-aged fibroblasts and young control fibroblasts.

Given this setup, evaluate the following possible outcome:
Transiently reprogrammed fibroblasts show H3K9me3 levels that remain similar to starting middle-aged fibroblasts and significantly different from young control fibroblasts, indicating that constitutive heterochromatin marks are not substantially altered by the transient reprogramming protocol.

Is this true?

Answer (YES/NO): NO